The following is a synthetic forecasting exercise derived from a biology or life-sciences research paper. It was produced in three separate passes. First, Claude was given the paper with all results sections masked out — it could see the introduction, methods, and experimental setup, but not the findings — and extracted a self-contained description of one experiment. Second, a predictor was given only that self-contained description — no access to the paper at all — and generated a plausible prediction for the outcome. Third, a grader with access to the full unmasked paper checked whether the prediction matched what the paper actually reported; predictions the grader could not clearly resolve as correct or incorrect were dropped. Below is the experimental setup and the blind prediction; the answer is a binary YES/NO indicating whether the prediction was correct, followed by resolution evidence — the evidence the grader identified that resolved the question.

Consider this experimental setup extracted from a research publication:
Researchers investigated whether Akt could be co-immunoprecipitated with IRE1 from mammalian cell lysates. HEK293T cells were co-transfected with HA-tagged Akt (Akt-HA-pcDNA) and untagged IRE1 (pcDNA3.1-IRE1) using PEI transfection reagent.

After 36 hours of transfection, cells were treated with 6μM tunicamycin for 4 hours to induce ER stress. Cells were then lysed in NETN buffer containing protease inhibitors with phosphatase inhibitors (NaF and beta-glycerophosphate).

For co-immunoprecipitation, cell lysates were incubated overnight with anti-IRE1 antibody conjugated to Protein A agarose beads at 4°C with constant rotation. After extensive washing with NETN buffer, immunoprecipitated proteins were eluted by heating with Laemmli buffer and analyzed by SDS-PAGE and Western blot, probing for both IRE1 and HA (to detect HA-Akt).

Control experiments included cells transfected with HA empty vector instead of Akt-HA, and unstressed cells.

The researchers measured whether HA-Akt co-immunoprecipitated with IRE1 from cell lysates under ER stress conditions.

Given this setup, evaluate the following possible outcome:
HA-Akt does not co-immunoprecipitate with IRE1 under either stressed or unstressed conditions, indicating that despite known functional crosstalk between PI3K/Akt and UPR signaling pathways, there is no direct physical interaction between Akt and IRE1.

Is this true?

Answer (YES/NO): NO